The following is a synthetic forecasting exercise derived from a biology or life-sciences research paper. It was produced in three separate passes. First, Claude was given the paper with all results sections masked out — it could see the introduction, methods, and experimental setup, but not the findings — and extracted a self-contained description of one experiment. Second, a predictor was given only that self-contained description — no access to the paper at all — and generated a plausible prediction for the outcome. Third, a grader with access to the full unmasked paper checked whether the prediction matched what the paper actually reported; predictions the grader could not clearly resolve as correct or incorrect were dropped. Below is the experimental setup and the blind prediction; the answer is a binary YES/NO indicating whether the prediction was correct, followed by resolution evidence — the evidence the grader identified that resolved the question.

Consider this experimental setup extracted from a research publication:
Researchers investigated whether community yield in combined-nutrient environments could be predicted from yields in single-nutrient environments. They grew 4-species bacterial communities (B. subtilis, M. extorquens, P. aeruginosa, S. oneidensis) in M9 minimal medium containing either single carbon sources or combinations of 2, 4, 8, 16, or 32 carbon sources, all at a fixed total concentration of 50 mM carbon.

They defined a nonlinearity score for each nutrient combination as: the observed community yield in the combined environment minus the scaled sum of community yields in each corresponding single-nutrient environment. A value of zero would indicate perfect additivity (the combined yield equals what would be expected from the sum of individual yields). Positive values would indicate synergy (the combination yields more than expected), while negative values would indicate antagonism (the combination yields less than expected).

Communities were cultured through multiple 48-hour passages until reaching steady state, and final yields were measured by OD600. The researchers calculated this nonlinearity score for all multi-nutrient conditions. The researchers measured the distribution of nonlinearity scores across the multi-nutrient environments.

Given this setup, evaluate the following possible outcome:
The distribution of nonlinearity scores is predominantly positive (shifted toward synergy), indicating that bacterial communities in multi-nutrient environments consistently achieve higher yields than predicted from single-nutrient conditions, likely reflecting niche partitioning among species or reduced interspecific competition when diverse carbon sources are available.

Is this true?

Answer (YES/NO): YES